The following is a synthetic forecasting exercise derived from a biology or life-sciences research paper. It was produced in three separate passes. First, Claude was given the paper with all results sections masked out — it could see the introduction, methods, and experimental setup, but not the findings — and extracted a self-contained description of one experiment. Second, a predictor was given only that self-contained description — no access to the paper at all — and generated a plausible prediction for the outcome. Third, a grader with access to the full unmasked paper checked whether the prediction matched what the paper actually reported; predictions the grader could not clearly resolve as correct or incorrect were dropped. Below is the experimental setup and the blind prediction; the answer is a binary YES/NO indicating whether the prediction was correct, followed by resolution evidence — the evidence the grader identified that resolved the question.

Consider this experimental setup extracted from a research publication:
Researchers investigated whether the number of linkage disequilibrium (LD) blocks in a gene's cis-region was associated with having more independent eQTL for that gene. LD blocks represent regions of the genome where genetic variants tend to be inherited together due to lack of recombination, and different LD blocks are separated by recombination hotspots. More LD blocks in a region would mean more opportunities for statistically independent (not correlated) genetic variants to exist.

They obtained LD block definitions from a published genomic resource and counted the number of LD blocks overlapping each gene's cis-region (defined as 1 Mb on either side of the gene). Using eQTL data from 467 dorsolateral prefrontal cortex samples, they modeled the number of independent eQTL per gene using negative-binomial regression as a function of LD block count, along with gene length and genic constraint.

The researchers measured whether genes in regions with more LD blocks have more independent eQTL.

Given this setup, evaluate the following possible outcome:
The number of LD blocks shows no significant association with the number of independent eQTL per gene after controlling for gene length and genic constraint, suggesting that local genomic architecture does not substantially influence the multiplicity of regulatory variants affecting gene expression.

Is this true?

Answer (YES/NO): NO